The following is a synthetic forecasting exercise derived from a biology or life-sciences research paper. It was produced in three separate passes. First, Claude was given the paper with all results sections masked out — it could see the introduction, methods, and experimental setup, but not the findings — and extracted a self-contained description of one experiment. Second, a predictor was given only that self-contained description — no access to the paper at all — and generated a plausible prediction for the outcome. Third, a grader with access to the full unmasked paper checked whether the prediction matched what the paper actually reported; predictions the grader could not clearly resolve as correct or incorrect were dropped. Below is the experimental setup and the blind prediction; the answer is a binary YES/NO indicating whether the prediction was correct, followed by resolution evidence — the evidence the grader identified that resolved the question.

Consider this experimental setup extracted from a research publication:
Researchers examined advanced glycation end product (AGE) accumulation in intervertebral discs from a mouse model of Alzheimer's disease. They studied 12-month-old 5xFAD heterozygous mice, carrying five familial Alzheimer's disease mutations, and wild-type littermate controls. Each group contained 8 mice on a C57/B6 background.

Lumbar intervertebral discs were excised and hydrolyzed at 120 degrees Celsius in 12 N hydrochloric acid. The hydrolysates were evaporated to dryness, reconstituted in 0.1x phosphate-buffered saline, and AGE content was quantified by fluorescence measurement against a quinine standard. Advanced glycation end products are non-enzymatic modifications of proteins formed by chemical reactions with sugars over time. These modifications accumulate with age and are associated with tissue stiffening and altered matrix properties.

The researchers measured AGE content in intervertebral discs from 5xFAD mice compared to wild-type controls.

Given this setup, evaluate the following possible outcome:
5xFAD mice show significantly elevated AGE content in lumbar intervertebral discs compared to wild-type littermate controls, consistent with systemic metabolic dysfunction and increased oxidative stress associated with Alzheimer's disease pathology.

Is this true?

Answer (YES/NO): NO